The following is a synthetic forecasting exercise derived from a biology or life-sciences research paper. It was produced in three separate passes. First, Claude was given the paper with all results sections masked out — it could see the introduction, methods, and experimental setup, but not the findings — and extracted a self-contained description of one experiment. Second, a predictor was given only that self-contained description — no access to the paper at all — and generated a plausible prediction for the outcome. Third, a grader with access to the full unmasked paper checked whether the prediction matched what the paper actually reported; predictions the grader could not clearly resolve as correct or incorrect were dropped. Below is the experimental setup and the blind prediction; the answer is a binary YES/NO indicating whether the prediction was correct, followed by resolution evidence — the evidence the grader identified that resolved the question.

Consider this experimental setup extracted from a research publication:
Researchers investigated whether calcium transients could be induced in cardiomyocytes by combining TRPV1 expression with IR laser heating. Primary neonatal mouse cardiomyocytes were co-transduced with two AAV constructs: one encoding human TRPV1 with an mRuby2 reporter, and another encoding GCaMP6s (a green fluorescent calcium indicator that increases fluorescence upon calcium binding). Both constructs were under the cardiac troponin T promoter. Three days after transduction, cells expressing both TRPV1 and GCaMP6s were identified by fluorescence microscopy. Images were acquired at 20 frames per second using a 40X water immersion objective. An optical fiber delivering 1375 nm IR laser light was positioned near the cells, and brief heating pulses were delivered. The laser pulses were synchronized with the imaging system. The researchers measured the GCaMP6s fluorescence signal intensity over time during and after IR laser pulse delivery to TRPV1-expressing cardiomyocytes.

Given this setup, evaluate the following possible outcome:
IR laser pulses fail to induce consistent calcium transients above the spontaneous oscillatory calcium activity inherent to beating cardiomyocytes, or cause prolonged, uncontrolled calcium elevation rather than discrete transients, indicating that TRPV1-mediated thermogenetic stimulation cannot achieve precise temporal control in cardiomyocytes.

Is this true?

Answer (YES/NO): NO